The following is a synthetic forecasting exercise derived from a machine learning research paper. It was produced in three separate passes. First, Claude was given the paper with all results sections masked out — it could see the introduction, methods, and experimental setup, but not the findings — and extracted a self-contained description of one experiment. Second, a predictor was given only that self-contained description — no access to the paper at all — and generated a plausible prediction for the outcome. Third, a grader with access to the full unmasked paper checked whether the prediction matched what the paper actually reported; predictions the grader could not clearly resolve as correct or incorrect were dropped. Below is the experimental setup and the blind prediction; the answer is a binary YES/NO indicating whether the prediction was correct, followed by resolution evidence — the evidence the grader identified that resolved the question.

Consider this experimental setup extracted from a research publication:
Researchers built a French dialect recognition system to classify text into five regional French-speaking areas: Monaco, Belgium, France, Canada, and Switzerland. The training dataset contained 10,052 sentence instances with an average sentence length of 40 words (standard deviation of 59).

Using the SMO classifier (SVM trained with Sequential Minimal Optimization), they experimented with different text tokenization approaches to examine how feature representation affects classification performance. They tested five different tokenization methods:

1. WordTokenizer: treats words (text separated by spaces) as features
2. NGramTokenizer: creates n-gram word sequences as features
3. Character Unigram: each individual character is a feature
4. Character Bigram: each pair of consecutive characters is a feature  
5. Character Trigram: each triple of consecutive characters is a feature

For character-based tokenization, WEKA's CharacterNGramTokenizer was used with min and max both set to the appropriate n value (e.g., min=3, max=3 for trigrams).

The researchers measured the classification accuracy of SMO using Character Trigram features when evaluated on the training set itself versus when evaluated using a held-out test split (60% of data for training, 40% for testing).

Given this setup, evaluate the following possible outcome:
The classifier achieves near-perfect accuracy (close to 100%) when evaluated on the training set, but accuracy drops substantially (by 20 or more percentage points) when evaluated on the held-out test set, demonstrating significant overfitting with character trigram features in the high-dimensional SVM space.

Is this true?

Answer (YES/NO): YES